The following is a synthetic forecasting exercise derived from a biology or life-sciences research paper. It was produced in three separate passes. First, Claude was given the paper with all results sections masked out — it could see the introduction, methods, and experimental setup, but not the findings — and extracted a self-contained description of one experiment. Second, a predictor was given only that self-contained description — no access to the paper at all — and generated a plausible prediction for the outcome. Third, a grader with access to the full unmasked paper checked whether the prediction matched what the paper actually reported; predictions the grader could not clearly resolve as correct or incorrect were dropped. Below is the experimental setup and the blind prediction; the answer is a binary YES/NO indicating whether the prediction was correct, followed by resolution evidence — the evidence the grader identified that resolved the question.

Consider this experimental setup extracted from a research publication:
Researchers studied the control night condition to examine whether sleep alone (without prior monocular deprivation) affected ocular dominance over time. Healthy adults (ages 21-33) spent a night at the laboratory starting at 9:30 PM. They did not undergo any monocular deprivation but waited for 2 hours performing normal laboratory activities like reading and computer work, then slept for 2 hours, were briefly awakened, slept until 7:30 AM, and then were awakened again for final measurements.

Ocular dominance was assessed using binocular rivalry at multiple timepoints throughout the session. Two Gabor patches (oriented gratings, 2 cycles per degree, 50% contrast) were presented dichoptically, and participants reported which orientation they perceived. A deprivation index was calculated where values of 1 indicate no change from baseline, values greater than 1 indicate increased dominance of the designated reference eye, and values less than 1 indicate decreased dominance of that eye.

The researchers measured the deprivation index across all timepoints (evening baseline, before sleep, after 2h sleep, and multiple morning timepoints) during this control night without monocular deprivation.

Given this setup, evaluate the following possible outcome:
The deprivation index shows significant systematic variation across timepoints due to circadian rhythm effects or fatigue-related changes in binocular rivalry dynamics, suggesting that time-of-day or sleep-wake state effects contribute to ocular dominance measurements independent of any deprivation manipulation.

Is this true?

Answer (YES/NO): NO